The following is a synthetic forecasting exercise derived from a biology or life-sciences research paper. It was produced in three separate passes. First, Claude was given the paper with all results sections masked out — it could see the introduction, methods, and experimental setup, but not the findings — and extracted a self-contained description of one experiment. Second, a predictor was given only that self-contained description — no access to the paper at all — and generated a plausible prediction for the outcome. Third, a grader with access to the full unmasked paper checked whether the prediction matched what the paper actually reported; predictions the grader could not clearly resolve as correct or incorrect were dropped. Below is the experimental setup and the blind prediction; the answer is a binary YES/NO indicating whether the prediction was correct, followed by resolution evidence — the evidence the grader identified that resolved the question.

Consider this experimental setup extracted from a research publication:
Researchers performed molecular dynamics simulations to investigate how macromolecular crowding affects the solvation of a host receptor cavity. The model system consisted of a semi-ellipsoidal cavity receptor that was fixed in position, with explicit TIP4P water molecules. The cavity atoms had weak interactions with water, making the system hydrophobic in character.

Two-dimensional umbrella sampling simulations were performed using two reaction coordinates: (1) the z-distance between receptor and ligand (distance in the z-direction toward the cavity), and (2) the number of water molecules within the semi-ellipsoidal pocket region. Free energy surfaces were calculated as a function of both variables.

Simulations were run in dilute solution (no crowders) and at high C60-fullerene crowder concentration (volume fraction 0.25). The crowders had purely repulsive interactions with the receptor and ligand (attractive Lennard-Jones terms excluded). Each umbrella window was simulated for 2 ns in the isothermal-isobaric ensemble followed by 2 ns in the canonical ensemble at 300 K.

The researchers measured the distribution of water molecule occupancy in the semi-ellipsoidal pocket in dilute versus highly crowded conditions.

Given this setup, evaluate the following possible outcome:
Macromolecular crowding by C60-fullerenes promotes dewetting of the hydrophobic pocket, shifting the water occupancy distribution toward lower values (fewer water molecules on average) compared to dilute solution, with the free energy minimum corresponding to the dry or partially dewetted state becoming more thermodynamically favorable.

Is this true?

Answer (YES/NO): YES